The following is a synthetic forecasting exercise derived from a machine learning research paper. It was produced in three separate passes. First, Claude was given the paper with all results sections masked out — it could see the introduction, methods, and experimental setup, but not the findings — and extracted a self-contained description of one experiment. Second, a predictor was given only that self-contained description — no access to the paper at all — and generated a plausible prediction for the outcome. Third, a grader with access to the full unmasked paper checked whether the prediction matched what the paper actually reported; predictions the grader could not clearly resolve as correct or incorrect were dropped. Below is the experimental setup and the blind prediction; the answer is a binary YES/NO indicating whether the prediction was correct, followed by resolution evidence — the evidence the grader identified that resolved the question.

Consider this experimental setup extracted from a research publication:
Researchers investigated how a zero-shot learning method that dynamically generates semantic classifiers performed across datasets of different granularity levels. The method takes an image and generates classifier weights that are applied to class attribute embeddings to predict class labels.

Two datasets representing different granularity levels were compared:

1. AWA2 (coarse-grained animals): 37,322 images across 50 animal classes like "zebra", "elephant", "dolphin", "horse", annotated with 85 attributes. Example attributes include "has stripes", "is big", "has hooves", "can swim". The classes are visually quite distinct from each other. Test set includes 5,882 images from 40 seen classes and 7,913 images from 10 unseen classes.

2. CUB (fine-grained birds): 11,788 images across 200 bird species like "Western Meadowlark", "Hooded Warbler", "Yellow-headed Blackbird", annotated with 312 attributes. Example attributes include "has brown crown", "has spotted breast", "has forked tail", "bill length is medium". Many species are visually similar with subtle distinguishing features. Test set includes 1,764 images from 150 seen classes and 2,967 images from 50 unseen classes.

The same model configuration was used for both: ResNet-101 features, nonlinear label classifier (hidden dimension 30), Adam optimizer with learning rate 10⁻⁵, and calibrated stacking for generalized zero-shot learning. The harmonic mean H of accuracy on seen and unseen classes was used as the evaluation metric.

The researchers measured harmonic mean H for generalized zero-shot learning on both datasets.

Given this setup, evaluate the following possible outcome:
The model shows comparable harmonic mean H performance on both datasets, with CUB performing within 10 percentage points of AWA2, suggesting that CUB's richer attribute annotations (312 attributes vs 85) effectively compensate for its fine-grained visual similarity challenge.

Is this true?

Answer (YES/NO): NO